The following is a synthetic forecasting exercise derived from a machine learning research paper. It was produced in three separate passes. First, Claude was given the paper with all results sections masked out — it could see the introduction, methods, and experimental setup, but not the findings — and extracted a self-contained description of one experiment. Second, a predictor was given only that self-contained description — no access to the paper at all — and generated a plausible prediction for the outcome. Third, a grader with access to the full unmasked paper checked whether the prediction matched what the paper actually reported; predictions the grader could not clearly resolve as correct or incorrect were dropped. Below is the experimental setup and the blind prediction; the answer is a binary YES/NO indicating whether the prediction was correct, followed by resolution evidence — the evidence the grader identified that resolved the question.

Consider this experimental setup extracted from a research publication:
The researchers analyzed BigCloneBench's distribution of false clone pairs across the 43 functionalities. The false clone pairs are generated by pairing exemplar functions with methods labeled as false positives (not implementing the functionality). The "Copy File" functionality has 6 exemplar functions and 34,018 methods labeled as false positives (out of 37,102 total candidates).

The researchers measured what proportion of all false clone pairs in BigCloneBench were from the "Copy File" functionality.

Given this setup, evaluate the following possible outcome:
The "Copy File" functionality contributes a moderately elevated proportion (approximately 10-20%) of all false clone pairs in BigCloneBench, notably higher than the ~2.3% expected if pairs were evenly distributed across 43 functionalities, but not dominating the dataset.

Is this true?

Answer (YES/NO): NO